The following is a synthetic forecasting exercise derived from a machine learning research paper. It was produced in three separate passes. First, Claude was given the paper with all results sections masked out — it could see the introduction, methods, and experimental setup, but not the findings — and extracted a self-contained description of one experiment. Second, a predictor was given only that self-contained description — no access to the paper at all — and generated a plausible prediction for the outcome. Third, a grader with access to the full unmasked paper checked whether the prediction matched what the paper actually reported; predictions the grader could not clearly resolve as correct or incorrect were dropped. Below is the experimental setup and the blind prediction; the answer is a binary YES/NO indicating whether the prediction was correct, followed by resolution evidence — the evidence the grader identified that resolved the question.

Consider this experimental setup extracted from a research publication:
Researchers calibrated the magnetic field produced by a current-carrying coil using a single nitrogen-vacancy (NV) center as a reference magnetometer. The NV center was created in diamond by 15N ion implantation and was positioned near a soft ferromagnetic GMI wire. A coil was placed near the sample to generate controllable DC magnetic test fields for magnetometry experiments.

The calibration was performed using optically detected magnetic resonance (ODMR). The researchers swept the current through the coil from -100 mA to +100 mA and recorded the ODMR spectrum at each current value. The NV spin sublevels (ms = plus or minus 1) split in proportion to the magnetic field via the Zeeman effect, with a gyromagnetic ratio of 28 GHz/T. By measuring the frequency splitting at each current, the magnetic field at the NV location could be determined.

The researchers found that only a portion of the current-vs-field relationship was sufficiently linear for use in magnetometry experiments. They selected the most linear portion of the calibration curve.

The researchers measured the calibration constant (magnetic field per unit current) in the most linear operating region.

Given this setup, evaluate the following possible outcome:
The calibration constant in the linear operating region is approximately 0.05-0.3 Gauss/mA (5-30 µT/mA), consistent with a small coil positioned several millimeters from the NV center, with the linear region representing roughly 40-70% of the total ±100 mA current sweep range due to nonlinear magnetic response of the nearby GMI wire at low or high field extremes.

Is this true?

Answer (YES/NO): NO